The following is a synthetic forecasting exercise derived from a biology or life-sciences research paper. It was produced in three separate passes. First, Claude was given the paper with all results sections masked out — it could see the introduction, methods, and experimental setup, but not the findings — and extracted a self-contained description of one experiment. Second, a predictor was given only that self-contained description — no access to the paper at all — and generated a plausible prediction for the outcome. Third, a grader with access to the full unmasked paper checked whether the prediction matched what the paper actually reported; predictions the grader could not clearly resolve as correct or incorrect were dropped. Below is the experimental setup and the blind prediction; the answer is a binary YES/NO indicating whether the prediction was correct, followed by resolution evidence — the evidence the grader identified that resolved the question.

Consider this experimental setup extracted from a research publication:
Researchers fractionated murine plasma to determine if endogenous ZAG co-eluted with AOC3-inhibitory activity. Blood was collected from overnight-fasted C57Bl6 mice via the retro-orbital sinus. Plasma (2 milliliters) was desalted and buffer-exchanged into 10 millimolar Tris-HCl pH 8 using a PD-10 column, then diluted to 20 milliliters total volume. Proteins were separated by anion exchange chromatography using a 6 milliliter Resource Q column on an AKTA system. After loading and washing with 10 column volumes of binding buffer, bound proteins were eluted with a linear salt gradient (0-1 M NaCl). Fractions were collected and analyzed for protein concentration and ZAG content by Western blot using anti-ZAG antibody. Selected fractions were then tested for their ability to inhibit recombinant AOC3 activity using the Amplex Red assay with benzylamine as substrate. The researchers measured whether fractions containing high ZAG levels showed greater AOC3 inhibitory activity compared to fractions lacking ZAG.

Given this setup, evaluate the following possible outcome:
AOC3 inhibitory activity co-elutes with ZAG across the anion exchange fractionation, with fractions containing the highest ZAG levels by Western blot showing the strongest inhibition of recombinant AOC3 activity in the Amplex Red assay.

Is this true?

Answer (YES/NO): YES